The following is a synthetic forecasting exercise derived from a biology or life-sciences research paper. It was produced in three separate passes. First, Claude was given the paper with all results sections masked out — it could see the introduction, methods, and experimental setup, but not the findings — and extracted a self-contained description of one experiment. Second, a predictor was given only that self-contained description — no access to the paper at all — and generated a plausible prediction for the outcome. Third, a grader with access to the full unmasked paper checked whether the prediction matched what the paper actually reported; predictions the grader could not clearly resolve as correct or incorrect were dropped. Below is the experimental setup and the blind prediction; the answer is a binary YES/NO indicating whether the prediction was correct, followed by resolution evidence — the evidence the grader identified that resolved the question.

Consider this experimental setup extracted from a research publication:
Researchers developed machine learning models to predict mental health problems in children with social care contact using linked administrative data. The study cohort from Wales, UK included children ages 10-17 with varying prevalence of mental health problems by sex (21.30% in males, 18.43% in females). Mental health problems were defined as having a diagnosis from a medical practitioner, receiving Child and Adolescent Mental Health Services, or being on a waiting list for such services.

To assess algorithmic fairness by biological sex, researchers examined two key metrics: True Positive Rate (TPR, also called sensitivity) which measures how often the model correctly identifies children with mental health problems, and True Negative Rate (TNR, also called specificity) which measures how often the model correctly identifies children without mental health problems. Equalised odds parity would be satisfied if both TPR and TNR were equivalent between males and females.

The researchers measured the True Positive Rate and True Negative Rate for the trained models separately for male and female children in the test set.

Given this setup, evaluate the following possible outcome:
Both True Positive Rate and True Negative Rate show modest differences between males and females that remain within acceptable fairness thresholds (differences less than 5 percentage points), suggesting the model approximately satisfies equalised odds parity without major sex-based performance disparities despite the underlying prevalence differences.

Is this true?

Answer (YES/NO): NO